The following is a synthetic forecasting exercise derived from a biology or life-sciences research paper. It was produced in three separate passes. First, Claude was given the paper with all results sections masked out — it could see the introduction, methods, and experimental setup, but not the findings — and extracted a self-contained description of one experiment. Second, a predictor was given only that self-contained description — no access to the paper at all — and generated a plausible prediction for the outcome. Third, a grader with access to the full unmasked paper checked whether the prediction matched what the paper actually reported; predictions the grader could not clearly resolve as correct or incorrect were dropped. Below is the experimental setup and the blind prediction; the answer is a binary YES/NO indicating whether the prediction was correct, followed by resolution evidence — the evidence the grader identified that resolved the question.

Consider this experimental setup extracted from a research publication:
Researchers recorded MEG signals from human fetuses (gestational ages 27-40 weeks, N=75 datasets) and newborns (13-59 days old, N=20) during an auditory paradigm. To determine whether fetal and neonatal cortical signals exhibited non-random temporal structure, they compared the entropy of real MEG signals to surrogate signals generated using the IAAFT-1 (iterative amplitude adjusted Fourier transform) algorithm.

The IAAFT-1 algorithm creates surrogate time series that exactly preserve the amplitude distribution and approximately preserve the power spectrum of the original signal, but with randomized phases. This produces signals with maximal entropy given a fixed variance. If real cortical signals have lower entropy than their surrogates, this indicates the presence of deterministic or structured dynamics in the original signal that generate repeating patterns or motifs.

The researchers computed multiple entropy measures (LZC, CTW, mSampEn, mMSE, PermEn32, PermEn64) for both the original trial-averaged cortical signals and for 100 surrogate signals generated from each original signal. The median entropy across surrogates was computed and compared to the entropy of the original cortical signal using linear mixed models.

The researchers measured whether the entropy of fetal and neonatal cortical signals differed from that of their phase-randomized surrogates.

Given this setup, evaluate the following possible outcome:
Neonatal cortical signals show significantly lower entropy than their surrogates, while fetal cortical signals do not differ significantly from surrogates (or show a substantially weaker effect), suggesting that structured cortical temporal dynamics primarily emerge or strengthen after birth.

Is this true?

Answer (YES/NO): NO